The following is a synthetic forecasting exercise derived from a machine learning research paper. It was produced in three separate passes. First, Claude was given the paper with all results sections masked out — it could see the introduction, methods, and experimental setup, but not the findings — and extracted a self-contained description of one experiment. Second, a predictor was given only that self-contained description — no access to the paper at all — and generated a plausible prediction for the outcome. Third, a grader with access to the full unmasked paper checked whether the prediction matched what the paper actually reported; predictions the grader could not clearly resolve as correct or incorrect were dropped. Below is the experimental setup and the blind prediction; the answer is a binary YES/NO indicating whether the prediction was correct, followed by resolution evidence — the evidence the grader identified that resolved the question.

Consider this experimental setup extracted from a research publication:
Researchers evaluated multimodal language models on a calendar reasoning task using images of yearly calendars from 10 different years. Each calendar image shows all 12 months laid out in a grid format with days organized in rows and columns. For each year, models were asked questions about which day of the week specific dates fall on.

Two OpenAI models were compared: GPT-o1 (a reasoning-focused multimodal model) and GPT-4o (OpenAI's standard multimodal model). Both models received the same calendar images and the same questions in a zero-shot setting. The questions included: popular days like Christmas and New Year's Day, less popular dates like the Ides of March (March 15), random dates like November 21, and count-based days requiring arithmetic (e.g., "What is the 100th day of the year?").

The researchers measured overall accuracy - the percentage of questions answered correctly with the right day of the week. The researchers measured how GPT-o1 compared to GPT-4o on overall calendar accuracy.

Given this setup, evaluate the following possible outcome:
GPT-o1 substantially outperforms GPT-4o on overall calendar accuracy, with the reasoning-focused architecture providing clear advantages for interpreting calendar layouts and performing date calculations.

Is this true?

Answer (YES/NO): YES